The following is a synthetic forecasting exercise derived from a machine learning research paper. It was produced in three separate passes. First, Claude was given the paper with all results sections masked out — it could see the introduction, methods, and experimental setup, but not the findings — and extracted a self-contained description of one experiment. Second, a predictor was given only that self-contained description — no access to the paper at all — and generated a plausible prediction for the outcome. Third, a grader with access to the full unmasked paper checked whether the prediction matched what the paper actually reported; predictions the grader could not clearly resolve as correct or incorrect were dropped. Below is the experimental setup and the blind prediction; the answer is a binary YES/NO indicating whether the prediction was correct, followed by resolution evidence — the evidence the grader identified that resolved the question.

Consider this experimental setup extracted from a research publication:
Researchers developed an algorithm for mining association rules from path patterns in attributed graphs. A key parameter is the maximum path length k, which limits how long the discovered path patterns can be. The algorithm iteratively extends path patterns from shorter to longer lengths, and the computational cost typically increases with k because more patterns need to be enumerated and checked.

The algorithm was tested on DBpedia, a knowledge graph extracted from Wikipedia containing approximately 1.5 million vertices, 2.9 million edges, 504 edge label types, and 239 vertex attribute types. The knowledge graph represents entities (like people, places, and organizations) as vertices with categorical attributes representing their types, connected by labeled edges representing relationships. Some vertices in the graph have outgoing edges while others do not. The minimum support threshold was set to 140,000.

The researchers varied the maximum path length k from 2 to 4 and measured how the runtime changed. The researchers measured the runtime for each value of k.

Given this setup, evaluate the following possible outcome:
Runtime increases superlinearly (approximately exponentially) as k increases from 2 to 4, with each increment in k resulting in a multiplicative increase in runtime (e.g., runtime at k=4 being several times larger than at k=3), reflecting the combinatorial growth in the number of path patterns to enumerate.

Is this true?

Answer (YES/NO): NO